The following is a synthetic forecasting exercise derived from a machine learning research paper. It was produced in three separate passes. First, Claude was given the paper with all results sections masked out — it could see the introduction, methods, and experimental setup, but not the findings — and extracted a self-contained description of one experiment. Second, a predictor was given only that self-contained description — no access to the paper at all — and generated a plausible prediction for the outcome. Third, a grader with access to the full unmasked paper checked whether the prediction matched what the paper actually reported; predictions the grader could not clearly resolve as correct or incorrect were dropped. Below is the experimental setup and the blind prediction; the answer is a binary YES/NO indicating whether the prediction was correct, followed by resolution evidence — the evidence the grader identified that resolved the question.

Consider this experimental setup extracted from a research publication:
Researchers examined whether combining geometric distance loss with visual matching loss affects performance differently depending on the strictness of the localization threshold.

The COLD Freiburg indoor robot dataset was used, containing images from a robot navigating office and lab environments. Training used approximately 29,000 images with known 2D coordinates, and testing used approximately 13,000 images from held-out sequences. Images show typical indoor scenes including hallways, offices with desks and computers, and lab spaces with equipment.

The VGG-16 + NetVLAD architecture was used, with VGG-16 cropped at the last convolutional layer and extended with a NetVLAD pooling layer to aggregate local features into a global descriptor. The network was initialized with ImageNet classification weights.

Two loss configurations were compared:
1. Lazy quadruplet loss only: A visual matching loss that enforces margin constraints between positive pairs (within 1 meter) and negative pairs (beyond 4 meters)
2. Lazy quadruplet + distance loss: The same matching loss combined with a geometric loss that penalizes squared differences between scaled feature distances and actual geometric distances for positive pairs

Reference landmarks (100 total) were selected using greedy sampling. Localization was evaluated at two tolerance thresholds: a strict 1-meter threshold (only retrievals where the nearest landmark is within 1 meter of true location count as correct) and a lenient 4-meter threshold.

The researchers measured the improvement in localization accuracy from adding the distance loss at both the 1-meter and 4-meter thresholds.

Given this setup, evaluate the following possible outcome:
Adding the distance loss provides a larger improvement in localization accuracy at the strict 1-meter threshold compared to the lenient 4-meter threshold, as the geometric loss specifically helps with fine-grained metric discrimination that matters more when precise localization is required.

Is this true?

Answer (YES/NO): YES